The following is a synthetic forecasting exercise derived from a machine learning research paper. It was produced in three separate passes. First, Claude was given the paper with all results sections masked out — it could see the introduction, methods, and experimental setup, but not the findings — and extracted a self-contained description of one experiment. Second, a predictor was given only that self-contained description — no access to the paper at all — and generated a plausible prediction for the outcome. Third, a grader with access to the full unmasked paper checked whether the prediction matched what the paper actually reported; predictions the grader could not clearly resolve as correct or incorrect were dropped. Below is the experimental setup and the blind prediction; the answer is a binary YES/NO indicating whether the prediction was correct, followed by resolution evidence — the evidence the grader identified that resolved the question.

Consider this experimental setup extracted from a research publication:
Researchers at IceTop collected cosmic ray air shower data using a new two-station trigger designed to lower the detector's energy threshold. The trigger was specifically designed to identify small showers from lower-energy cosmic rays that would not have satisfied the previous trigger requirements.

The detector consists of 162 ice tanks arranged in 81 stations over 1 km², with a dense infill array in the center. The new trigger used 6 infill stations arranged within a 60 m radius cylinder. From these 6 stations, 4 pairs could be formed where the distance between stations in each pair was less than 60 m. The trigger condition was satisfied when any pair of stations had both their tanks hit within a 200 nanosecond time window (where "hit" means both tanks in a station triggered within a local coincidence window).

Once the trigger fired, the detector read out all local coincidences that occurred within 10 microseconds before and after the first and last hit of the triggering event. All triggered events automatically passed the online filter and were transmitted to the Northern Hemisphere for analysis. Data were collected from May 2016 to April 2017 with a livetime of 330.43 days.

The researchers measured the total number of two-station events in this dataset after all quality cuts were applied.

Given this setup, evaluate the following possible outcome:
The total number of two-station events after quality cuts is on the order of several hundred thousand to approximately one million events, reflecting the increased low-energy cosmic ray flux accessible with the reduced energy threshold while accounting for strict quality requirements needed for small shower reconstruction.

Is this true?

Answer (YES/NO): NO